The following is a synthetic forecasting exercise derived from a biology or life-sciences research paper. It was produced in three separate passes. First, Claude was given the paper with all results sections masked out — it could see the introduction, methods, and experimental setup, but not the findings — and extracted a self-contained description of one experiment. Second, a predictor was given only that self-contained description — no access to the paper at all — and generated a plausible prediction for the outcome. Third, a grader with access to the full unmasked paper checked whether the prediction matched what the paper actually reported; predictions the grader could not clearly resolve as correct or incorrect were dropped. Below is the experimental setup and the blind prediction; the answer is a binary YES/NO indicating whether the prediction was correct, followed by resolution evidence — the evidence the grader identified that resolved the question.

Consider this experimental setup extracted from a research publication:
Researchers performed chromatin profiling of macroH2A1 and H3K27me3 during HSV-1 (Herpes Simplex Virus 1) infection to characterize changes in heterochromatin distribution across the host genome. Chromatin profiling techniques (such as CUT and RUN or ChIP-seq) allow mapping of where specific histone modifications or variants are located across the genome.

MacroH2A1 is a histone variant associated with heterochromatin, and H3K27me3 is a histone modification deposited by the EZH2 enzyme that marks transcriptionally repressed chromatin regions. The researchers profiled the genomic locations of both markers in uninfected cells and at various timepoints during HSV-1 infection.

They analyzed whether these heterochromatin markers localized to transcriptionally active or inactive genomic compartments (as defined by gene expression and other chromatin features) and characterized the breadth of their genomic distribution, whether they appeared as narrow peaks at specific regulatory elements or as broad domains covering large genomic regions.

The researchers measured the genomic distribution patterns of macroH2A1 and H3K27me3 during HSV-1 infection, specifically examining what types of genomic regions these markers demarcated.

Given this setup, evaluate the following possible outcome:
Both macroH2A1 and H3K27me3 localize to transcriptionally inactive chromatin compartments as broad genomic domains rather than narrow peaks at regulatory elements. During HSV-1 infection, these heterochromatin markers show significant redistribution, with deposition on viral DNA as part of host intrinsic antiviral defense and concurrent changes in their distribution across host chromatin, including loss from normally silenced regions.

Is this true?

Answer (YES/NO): NO